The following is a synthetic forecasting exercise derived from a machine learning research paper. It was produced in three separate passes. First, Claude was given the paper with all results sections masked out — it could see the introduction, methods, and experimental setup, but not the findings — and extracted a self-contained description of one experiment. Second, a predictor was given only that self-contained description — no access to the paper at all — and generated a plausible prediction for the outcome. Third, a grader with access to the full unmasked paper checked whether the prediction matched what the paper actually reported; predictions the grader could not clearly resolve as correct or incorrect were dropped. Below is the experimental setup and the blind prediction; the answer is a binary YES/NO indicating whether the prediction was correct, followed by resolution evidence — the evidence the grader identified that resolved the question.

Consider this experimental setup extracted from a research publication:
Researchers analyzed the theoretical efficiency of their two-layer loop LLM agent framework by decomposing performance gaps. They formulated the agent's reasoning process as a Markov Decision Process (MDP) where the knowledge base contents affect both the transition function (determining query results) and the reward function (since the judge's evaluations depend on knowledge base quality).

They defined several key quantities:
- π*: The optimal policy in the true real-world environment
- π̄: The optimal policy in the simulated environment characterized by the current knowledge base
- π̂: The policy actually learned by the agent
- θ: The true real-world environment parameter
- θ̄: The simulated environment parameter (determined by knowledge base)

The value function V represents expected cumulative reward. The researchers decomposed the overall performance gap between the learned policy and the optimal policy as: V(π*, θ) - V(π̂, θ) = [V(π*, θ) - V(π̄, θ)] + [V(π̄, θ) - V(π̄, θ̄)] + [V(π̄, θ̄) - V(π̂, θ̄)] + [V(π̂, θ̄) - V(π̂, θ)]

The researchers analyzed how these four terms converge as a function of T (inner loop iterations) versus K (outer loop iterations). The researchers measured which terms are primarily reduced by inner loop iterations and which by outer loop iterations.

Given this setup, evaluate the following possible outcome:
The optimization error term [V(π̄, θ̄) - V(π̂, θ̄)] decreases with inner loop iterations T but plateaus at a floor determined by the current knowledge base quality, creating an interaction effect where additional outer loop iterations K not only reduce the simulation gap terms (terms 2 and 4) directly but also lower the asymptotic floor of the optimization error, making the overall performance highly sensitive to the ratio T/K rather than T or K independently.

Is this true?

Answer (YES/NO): NO